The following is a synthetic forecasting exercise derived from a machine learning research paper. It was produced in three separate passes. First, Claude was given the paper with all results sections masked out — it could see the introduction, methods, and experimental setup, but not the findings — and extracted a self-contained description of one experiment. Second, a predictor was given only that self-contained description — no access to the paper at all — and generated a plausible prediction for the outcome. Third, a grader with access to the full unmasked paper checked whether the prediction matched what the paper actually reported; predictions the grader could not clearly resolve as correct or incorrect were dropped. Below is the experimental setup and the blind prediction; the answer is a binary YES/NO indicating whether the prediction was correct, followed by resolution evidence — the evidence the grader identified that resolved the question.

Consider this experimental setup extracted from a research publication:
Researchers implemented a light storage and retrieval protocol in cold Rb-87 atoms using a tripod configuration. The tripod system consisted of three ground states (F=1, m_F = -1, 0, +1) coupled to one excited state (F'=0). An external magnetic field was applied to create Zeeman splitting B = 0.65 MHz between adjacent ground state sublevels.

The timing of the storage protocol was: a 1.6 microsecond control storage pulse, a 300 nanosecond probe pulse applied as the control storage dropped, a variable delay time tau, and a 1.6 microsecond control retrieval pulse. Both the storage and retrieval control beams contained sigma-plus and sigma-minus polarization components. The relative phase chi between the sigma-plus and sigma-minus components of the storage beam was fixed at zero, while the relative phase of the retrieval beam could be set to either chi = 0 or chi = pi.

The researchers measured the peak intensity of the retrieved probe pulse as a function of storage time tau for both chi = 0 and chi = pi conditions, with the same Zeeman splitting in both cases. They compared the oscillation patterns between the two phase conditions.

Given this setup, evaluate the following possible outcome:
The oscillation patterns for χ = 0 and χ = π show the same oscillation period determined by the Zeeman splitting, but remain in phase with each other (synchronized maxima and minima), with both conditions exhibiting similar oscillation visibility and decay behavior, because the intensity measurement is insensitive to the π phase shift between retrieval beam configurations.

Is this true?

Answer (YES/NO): NO